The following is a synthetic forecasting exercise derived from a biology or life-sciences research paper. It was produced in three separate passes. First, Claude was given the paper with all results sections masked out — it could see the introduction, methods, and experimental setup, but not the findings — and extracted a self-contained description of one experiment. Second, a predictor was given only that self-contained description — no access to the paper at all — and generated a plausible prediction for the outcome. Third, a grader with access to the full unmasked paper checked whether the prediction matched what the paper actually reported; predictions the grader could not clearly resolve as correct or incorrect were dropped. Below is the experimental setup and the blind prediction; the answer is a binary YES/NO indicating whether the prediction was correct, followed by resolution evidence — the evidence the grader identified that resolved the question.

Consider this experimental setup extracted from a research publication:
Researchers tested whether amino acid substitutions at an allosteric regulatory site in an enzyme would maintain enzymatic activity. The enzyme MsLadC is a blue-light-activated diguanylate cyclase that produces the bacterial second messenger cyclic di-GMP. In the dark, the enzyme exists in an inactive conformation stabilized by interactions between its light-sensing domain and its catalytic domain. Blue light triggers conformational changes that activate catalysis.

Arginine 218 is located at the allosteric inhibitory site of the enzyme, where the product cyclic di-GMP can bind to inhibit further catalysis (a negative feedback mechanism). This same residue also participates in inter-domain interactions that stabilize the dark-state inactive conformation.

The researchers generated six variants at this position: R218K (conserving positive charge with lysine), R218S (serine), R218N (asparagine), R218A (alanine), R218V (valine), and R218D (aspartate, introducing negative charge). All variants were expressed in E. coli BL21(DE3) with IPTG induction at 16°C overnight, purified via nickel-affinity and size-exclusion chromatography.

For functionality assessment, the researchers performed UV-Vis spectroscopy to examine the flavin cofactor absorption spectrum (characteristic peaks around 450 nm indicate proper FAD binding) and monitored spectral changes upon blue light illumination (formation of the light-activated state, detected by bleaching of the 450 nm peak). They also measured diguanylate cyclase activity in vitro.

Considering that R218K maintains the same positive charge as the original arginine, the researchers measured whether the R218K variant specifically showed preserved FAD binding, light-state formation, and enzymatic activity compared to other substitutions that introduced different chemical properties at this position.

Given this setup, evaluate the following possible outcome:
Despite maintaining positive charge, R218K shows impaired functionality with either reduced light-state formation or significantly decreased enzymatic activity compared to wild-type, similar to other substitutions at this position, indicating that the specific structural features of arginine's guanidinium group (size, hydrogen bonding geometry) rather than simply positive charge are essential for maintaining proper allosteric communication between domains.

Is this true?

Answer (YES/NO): YES